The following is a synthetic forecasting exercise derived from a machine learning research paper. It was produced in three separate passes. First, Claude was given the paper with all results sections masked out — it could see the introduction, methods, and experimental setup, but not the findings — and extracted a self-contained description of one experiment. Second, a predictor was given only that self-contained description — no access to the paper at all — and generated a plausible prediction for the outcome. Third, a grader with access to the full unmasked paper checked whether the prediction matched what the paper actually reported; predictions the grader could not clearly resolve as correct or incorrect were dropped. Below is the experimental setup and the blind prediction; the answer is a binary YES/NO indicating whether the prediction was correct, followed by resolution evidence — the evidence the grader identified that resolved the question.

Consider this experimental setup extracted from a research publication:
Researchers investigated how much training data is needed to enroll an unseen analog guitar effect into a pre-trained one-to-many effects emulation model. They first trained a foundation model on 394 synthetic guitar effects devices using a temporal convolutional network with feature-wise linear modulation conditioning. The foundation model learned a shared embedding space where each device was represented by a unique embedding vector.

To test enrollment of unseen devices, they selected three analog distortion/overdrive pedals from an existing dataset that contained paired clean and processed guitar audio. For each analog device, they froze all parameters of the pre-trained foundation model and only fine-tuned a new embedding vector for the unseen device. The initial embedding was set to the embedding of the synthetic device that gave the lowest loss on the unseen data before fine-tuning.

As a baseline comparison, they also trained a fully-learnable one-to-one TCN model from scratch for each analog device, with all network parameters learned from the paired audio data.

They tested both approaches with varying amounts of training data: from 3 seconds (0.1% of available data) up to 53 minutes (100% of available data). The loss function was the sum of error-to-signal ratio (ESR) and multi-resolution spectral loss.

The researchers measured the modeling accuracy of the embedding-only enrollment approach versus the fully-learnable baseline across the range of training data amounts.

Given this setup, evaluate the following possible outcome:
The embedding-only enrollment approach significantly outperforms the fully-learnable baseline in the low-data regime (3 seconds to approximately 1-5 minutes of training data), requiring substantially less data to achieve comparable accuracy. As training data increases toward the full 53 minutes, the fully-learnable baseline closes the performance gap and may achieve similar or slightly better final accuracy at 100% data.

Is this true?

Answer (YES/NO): NO